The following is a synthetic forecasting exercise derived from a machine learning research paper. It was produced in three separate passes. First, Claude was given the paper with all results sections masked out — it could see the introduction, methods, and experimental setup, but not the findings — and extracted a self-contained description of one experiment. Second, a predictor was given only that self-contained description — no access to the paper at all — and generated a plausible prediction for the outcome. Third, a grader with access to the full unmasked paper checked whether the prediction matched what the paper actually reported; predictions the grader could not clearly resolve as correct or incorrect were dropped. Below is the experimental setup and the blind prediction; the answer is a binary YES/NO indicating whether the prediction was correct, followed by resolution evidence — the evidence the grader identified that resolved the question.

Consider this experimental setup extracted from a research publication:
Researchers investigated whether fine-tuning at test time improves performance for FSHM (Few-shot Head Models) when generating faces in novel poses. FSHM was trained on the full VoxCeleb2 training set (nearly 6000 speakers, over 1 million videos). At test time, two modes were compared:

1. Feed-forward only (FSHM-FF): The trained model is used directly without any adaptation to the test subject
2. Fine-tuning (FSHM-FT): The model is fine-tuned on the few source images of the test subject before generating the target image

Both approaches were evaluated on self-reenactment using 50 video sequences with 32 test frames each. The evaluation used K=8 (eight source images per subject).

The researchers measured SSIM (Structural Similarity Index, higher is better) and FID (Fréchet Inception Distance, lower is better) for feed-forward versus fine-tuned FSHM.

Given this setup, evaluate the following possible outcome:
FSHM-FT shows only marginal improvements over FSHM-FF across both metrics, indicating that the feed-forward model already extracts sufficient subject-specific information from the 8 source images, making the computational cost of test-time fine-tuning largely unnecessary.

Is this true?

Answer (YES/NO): NO